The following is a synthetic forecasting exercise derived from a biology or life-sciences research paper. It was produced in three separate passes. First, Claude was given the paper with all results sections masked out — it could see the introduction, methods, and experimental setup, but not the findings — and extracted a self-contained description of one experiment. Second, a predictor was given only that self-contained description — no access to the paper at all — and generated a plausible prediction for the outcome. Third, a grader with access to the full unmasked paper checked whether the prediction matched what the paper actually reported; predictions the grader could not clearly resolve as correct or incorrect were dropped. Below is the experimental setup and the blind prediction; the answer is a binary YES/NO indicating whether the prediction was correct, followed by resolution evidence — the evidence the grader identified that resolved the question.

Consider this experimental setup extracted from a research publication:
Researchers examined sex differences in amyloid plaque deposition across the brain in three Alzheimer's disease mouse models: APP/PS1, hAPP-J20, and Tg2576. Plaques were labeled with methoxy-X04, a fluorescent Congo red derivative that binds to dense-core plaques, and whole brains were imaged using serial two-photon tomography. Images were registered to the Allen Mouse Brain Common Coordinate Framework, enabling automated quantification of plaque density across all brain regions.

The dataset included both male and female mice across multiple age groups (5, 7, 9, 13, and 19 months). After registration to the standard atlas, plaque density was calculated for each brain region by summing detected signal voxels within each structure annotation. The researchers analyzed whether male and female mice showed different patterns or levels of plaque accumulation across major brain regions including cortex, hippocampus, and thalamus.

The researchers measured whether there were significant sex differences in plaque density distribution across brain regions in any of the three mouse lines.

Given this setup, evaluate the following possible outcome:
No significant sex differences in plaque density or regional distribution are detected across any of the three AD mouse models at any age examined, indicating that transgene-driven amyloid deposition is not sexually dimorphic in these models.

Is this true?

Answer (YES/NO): YES